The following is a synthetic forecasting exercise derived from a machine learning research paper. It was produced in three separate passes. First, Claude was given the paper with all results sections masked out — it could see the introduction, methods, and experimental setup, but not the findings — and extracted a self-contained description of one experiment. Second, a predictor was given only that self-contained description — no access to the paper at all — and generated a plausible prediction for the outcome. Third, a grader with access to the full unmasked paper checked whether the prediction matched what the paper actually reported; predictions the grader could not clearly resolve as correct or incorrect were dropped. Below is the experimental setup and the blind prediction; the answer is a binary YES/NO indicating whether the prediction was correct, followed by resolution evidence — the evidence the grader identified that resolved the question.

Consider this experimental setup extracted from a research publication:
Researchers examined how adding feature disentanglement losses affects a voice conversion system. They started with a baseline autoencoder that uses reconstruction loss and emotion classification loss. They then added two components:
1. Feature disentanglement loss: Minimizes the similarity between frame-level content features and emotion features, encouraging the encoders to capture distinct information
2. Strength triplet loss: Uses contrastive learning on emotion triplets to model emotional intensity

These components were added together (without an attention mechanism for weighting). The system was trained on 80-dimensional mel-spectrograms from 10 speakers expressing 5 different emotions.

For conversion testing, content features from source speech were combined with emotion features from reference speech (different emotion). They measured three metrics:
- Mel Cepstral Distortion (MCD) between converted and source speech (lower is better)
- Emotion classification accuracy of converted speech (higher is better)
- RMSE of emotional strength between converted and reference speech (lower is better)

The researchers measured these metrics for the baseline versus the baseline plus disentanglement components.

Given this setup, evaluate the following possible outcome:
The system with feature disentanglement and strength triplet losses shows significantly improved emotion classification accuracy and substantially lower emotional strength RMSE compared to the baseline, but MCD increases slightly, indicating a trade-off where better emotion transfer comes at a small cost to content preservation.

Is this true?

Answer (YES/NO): NO